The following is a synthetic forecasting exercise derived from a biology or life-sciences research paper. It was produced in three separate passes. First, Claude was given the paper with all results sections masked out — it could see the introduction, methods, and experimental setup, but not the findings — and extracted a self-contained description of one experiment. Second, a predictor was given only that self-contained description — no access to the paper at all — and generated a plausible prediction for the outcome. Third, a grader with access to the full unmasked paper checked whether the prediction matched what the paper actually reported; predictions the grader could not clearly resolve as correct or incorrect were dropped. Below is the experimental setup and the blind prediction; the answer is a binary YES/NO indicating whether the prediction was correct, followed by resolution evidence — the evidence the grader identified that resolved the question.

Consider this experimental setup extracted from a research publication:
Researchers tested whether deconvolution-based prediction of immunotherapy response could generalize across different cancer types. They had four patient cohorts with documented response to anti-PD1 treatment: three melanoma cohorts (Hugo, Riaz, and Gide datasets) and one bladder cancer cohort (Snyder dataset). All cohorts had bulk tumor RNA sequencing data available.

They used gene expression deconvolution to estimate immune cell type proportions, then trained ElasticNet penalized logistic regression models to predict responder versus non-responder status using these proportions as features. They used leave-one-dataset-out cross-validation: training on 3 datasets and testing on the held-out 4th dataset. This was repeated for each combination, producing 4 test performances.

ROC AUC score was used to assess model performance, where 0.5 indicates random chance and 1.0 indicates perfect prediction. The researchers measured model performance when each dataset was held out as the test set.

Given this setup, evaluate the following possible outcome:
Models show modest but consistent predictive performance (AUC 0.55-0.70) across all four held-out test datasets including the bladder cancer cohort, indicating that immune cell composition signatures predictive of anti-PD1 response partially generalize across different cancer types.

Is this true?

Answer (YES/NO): NO